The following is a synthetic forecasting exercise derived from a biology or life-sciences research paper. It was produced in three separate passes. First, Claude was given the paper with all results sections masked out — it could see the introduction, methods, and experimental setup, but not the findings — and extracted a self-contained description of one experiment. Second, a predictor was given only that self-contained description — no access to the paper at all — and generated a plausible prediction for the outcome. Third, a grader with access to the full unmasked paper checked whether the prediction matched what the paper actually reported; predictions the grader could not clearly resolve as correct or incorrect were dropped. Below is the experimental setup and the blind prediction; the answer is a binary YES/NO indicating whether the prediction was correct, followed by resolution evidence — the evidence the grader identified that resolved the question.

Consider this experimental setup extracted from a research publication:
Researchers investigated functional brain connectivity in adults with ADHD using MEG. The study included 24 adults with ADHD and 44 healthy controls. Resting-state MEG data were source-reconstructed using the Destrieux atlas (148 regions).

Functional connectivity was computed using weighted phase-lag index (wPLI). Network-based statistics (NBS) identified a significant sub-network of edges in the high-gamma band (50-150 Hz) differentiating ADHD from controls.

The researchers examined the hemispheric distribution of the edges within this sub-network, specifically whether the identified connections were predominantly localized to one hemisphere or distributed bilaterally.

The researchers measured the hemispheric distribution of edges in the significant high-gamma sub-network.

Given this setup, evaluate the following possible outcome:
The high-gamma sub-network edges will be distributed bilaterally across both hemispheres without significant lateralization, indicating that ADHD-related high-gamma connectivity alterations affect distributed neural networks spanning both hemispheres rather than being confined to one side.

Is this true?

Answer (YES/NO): NO